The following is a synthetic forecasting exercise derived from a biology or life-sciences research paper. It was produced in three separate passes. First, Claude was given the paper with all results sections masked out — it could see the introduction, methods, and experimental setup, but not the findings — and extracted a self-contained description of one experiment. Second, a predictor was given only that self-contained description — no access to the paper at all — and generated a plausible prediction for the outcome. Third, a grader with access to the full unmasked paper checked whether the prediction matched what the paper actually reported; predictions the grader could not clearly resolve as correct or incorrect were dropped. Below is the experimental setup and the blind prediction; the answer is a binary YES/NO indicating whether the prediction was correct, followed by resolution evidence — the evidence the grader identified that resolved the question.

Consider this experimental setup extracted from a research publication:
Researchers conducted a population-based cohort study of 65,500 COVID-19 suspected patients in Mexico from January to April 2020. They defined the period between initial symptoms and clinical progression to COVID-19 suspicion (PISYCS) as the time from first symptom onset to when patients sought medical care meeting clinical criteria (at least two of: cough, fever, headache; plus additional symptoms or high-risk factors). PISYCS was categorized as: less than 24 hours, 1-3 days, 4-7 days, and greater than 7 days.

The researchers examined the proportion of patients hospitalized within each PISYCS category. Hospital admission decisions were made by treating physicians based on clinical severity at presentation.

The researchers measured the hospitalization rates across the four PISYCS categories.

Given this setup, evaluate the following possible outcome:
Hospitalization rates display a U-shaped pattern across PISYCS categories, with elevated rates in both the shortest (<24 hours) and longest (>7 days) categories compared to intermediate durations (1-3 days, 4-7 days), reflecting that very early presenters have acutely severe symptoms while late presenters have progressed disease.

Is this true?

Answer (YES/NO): NO